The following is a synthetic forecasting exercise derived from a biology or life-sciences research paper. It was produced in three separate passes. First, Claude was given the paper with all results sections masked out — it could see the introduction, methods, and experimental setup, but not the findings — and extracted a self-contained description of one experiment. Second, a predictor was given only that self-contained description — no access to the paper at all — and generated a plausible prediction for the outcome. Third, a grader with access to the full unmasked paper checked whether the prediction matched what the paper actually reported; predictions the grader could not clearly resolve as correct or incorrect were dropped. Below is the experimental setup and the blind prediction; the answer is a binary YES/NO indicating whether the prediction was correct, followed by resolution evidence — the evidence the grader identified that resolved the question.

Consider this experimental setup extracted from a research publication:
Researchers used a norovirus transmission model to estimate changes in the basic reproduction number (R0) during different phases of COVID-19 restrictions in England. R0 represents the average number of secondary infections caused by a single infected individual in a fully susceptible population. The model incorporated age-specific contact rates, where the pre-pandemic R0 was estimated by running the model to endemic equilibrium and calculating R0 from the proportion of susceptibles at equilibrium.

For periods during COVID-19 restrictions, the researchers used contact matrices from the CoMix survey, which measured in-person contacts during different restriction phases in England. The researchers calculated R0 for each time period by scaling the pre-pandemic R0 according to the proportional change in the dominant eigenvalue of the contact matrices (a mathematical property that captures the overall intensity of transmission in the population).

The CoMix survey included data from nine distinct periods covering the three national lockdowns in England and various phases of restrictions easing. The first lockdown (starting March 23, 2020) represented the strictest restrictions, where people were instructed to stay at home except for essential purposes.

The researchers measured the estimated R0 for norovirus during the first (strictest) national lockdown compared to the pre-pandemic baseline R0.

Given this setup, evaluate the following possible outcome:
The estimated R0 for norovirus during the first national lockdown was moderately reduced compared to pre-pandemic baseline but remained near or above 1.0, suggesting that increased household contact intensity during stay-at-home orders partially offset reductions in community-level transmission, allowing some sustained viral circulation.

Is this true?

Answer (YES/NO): NO